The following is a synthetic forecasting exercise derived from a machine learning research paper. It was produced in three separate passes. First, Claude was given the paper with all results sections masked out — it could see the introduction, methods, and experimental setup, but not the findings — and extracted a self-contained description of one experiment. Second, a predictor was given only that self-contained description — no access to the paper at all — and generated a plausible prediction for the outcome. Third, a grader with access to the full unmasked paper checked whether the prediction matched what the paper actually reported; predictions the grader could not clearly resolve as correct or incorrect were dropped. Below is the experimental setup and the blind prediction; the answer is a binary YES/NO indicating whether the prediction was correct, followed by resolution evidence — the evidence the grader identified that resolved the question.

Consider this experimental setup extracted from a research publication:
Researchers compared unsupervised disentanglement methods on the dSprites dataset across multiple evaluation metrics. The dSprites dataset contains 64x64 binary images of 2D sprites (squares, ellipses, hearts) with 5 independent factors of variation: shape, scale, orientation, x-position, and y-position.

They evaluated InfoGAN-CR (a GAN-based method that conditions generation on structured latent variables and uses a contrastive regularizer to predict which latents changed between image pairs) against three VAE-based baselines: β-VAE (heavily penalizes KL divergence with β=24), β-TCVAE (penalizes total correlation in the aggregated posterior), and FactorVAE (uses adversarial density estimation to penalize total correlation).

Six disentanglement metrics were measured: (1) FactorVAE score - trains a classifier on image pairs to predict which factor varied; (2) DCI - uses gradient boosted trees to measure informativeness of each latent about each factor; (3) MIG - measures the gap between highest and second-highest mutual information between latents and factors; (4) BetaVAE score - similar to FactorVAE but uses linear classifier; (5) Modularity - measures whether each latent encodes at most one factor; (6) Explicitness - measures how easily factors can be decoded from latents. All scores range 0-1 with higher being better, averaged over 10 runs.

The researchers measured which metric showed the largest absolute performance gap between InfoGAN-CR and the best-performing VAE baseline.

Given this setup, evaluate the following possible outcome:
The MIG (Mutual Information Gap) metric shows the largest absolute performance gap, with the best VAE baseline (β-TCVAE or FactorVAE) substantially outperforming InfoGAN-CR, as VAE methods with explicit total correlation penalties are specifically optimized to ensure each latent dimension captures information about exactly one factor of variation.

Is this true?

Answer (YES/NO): NO